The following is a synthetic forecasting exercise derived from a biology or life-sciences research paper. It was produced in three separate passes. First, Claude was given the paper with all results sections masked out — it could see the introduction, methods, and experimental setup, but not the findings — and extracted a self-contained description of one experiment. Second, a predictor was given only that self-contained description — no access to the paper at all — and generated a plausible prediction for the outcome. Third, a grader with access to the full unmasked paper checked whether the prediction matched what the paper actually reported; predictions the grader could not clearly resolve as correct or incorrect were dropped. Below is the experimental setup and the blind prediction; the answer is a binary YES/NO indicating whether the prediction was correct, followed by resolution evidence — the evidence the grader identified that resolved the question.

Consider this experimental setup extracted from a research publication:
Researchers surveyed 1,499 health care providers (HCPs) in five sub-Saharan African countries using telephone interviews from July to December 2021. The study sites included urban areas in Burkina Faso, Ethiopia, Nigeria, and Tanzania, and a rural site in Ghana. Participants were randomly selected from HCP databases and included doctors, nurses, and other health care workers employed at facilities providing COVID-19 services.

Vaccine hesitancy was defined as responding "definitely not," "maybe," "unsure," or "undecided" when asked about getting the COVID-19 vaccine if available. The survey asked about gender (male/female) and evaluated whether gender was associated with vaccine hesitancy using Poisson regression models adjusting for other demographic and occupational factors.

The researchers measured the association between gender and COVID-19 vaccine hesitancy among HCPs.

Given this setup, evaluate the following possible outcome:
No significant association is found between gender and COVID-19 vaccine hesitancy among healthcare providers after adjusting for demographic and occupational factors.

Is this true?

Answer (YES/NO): YES